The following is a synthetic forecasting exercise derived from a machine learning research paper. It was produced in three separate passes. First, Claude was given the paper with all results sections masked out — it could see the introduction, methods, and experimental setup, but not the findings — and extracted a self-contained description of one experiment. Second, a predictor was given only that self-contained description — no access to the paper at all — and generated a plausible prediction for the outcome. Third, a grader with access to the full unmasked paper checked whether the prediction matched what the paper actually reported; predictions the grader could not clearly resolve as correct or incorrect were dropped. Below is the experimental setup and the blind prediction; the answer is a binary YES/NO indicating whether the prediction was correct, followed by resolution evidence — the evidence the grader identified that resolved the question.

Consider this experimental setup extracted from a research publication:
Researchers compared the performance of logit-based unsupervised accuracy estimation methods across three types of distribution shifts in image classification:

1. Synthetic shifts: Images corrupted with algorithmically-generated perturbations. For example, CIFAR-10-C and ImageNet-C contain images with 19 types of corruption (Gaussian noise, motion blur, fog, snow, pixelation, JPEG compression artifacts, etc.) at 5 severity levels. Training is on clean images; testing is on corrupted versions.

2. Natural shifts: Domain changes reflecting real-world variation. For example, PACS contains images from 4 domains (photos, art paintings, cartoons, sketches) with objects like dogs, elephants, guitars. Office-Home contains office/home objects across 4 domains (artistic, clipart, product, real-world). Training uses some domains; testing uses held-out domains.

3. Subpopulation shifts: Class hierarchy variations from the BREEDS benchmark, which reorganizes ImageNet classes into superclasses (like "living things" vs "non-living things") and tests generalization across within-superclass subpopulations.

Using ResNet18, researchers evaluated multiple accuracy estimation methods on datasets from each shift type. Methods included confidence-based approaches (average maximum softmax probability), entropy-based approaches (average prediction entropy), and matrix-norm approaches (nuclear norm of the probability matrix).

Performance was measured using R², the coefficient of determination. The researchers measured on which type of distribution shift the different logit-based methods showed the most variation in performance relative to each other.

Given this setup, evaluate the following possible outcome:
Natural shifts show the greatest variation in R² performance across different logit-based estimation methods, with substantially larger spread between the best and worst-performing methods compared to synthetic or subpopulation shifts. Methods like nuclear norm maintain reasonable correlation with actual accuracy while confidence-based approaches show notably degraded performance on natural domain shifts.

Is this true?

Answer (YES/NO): NO